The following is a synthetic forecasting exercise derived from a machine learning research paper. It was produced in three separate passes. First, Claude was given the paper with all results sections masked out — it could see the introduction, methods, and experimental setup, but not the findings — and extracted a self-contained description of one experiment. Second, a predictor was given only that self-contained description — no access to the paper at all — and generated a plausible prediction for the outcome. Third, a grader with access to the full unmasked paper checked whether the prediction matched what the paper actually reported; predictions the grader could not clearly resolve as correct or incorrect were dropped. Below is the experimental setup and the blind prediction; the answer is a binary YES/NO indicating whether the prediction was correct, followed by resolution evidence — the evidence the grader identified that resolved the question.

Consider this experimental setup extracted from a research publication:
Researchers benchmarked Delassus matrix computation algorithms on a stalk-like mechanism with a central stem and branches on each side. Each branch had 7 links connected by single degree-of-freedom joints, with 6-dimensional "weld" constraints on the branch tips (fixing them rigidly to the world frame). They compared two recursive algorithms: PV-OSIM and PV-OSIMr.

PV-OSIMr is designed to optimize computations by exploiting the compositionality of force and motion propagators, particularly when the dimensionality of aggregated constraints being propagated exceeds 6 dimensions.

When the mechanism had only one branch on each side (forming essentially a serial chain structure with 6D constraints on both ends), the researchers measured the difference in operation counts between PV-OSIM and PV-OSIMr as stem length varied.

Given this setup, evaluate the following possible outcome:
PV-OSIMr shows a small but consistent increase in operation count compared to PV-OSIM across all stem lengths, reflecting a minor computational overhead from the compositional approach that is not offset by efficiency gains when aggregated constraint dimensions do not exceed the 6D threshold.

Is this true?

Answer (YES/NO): NO